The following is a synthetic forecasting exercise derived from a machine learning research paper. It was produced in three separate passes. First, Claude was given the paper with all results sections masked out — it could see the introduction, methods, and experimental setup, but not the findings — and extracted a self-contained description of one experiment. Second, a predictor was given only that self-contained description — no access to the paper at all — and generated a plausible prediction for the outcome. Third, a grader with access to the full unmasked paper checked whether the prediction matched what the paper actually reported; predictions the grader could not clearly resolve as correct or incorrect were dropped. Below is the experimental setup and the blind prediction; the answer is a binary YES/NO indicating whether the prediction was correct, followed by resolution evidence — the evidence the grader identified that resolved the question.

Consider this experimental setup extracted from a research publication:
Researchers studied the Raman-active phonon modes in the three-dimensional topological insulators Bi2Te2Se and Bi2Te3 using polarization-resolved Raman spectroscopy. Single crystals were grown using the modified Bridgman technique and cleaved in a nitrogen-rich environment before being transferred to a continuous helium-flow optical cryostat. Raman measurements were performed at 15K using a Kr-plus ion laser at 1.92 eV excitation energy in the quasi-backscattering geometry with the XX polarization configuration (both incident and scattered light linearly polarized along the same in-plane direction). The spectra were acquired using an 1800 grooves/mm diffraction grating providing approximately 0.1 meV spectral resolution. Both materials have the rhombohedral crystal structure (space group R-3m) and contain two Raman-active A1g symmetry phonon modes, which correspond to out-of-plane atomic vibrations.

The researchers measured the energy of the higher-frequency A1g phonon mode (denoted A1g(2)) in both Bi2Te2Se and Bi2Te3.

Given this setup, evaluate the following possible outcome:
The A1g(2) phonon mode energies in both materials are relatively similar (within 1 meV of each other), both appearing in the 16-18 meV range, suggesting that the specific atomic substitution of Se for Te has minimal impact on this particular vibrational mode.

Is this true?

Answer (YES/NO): NO